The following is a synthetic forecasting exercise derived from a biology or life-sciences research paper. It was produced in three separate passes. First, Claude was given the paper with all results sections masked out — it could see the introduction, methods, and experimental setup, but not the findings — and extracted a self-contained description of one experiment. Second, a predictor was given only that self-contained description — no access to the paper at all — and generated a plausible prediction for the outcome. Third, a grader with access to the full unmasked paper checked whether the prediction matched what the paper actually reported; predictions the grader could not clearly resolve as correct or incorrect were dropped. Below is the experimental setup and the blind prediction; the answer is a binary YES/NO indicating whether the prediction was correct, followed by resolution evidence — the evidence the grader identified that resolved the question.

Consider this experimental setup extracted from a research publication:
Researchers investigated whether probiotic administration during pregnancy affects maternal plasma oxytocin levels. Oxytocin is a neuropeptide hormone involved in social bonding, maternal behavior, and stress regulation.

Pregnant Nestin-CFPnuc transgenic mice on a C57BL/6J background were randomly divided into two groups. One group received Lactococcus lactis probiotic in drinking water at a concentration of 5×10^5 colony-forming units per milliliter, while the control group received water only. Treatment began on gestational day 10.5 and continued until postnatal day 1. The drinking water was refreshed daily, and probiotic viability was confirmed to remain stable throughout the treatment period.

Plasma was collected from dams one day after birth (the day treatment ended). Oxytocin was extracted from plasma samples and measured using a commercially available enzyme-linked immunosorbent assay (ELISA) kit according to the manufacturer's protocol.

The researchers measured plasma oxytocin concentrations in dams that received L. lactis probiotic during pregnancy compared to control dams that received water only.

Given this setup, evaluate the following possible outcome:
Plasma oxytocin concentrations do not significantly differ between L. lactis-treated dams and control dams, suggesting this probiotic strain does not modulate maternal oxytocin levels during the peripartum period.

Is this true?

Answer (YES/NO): NO